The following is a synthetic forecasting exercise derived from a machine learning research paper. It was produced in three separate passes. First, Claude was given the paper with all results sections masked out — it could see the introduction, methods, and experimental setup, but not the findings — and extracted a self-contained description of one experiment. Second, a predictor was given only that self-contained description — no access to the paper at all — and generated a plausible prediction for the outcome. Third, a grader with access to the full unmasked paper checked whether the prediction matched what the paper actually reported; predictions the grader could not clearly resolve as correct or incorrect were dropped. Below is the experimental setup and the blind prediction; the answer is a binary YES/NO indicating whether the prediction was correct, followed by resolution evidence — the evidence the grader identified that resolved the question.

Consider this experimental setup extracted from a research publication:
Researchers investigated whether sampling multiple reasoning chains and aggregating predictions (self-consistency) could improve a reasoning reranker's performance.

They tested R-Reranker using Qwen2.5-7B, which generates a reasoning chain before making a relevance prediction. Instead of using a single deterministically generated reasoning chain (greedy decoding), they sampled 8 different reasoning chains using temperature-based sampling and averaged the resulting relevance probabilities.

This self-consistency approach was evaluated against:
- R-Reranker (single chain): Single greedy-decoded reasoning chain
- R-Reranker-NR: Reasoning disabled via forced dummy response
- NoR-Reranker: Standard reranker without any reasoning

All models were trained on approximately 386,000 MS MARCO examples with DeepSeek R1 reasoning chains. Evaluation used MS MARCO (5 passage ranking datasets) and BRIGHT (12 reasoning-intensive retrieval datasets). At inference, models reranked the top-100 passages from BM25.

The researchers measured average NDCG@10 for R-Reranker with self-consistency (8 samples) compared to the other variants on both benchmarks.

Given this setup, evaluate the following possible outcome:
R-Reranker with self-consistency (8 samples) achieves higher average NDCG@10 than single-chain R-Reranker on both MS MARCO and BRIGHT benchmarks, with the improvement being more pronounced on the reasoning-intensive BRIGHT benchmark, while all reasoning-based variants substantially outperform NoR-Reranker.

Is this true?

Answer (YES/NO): NO